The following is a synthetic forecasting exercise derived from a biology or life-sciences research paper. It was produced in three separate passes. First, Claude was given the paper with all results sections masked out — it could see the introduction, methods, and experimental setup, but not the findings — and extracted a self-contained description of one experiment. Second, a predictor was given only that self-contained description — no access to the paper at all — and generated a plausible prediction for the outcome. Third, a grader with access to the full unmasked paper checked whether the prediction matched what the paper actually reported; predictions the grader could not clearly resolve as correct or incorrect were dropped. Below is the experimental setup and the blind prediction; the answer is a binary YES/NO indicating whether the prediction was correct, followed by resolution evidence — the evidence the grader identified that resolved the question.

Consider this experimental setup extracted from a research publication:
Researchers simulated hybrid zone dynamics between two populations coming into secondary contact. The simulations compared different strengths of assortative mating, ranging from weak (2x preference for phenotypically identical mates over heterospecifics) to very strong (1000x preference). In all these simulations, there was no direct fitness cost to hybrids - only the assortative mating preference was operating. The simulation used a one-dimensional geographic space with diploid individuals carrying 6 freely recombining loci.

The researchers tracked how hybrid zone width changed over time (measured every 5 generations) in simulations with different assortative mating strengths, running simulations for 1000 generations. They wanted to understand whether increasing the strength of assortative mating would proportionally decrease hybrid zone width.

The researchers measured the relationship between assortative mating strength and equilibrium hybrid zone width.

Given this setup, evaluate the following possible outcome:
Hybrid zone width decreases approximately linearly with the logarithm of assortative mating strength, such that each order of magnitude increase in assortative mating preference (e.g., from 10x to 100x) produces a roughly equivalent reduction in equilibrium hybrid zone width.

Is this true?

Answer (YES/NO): NO